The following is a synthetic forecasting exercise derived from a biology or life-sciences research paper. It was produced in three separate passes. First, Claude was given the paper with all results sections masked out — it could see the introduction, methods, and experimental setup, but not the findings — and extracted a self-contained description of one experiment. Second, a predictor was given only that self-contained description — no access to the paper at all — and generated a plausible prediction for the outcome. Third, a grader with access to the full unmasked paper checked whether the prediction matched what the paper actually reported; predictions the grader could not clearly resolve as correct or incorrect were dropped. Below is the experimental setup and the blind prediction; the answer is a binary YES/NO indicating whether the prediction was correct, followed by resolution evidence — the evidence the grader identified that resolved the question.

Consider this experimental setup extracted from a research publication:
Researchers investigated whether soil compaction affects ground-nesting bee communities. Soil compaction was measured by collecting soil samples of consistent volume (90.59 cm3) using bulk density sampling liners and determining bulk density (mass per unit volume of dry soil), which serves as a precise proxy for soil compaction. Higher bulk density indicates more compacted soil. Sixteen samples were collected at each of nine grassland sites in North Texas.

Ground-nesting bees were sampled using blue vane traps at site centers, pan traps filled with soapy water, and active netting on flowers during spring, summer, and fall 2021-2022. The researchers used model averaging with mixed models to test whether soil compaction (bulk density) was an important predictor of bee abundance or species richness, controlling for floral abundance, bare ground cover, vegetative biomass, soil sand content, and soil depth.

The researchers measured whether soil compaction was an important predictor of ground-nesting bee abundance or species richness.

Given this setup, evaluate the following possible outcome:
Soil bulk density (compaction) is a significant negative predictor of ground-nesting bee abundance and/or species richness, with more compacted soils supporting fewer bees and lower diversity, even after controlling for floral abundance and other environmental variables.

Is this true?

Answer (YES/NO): NO